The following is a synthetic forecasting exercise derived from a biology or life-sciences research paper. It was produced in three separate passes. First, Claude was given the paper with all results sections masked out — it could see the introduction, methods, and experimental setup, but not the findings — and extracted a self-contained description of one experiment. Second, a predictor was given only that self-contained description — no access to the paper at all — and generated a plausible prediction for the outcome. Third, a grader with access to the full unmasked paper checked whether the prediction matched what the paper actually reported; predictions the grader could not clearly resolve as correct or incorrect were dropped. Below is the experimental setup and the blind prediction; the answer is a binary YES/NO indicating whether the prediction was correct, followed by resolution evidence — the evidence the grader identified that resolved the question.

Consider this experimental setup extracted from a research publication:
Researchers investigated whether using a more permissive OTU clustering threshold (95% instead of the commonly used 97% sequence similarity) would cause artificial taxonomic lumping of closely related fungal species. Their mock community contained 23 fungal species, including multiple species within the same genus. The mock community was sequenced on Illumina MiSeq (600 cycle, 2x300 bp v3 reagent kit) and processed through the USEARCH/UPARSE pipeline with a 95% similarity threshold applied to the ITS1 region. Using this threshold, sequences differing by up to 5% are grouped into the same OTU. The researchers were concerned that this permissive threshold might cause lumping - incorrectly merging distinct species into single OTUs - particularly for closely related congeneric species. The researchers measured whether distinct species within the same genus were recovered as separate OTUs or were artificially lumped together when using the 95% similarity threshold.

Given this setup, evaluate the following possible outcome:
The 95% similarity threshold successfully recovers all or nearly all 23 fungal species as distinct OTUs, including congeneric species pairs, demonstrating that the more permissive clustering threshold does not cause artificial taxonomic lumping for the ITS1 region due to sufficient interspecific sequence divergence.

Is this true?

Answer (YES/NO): YES